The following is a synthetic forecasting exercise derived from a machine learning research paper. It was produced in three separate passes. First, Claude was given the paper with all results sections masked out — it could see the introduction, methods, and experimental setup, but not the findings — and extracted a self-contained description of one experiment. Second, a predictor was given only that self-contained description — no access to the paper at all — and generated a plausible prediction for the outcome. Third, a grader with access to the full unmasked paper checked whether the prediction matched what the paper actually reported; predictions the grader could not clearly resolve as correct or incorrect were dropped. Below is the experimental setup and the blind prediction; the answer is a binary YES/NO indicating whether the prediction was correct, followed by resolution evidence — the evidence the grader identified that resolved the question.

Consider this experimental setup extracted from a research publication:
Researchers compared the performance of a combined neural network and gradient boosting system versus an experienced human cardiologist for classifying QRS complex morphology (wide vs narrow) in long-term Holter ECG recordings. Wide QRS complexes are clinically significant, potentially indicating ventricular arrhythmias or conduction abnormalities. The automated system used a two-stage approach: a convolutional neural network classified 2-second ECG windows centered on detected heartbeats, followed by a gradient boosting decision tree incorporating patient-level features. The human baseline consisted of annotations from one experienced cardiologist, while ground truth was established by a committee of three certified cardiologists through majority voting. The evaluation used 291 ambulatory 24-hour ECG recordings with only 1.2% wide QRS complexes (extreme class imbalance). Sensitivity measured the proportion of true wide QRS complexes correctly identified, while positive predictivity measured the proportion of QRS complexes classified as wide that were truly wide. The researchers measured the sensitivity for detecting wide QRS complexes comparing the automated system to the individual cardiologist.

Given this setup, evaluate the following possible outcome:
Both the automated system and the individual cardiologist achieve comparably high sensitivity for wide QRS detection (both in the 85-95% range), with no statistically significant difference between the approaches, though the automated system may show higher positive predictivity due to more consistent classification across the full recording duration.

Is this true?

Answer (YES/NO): NO